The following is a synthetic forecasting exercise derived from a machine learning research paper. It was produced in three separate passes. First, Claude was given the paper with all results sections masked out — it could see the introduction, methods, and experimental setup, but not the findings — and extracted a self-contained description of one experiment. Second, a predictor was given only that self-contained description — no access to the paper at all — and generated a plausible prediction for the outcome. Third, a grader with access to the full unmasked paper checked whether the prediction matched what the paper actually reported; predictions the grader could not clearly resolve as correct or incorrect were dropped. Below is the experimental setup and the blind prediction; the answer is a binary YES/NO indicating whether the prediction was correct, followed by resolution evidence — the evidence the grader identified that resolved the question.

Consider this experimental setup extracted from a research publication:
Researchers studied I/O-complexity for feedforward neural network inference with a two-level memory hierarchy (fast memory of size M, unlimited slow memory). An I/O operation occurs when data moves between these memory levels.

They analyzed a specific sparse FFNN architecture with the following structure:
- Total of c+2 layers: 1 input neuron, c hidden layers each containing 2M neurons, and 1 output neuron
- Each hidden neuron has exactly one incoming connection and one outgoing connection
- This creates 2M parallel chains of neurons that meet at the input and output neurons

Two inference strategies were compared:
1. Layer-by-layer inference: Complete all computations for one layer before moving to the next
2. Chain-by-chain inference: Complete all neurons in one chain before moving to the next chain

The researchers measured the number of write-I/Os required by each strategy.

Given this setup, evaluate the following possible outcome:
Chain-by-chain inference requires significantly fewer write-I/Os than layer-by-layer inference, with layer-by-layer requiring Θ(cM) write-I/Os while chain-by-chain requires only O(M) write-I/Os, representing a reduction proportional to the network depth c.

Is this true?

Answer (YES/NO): NO